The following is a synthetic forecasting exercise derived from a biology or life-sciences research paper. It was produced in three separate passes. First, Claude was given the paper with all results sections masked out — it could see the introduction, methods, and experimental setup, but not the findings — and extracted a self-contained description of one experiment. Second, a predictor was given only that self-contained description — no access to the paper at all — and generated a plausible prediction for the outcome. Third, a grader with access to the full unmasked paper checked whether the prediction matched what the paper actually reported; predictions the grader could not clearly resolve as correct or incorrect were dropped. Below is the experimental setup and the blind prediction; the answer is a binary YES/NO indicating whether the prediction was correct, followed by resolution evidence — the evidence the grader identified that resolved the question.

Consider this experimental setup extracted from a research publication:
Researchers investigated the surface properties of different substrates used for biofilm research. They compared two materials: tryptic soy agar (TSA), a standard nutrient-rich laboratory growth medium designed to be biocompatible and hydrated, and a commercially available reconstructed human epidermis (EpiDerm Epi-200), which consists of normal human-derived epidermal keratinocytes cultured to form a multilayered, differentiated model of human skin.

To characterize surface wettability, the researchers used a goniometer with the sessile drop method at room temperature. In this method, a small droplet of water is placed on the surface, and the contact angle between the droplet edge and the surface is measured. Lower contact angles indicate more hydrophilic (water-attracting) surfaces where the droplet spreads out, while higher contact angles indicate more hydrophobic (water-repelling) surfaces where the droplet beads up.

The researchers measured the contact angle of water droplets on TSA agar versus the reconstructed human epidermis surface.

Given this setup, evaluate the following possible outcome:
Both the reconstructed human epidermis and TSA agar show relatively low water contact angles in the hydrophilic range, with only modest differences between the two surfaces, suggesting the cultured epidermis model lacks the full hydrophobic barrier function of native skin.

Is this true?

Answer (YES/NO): NO